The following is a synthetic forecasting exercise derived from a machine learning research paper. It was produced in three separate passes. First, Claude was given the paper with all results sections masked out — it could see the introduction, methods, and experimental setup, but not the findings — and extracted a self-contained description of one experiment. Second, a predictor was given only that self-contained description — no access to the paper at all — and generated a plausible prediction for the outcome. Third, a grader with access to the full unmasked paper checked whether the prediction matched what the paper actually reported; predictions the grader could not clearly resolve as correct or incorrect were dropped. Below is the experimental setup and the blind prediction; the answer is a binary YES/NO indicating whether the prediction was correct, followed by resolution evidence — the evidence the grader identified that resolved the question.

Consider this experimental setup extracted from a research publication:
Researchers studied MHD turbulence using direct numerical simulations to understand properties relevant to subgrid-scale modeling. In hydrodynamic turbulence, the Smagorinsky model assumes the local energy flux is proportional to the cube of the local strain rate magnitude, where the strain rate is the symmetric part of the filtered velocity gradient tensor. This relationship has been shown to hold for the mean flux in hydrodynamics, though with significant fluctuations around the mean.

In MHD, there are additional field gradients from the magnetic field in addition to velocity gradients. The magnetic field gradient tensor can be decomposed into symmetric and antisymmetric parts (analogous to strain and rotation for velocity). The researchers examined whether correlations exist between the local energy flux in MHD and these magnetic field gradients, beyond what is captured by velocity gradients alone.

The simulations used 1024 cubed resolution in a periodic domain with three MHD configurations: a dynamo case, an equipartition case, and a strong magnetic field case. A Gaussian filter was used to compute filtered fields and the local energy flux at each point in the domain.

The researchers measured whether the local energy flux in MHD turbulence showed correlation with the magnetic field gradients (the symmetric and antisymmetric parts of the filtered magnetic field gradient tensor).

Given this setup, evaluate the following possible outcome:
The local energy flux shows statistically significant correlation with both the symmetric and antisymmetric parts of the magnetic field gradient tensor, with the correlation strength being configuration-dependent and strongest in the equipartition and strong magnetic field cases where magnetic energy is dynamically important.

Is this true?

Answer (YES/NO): NO